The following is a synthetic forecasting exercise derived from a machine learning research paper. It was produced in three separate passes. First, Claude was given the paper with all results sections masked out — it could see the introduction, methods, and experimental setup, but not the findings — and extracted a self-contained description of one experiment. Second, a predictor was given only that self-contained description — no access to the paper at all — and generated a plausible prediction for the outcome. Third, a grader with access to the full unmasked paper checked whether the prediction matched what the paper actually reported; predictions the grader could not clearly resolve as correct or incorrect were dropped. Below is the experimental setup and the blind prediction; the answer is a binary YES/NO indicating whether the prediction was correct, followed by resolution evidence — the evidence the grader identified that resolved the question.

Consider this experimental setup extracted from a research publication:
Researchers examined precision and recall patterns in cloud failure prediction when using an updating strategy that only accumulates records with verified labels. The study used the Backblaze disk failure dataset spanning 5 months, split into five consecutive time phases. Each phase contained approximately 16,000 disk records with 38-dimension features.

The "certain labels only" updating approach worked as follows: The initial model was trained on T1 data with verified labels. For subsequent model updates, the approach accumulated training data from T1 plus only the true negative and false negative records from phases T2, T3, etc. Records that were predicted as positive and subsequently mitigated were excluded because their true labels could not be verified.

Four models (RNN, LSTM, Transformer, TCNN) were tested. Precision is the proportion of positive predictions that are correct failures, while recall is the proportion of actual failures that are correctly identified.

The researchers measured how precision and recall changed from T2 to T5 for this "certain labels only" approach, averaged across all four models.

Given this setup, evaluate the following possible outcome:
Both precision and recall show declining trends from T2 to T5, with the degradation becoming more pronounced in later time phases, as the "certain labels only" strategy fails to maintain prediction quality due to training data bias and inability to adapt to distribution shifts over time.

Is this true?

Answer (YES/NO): NO